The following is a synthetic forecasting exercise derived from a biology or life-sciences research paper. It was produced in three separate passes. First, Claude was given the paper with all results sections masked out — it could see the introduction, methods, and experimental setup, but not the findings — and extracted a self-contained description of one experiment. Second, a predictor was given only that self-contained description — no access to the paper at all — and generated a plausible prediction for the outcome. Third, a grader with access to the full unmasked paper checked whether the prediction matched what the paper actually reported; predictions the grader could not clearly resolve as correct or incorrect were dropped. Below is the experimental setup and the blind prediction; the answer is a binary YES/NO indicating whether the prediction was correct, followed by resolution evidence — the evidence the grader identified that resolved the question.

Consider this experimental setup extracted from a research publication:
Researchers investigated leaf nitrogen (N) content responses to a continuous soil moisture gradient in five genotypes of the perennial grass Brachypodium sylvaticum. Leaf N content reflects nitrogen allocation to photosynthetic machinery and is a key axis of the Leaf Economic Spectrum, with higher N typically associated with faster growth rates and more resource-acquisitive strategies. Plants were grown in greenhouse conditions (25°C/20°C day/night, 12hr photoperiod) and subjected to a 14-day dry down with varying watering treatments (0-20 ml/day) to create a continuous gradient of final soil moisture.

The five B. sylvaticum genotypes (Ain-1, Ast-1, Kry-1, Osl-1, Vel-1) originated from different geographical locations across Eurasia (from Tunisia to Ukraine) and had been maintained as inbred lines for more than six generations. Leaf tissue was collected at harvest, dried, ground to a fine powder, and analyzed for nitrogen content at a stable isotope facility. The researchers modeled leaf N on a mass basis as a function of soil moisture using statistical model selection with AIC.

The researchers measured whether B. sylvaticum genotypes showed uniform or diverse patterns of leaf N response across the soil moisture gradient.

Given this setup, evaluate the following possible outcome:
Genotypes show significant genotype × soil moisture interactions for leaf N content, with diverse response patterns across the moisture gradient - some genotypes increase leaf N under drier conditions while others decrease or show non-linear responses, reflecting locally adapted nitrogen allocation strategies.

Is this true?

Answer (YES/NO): YES